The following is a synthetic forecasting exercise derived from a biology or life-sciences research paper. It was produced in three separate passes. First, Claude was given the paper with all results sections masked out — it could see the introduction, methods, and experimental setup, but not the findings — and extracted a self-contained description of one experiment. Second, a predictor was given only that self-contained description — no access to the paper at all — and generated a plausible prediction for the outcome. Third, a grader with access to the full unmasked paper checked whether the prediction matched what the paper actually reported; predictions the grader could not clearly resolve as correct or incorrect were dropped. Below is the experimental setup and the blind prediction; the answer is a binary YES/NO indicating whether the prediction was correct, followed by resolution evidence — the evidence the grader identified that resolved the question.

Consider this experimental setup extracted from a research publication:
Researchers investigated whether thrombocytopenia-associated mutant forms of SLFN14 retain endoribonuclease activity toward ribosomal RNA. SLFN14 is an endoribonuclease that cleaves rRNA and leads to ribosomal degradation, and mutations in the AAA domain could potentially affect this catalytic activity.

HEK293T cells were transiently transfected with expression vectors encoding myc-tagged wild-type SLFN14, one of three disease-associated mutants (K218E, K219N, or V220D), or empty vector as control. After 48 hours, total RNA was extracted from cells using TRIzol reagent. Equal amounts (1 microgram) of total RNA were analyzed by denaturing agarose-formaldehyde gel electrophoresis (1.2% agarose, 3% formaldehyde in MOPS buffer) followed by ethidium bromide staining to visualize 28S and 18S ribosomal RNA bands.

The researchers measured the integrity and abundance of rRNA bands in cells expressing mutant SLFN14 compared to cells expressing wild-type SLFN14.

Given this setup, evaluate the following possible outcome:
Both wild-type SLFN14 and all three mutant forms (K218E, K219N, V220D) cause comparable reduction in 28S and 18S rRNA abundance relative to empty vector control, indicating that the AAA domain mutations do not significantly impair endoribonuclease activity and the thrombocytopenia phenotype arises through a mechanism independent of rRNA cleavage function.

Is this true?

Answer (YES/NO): YES